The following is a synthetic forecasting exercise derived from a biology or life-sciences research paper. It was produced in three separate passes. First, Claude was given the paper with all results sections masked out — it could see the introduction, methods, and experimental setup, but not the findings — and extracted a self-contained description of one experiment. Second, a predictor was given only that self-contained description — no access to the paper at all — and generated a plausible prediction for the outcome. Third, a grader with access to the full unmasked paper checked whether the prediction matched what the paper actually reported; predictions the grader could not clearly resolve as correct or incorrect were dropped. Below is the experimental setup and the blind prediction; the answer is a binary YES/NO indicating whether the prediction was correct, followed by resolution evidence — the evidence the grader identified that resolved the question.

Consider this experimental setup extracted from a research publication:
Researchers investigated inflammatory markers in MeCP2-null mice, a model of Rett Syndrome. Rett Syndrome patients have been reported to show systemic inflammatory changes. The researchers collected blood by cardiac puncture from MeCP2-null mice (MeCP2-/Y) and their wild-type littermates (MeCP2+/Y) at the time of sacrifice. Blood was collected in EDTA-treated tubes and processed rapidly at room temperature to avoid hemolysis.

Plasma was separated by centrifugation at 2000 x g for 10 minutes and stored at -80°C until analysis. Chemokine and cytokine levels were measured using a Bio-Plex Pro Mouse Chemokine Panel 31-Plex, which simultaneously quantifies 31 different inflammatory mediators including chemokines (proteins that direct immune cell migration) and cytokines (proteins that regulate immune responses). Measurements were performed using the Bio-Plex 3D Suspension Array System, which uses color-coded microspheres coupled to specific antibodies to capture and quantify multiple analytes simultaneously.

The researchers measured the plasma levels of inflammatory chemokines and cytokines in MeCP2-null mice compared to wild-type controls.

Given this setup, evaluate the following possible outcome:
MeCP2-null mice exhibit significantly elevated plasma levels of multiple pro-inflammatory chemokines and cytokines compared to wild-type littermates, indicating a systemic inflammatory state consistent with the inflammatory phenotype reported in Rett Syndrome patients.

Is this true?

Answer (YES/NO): YES